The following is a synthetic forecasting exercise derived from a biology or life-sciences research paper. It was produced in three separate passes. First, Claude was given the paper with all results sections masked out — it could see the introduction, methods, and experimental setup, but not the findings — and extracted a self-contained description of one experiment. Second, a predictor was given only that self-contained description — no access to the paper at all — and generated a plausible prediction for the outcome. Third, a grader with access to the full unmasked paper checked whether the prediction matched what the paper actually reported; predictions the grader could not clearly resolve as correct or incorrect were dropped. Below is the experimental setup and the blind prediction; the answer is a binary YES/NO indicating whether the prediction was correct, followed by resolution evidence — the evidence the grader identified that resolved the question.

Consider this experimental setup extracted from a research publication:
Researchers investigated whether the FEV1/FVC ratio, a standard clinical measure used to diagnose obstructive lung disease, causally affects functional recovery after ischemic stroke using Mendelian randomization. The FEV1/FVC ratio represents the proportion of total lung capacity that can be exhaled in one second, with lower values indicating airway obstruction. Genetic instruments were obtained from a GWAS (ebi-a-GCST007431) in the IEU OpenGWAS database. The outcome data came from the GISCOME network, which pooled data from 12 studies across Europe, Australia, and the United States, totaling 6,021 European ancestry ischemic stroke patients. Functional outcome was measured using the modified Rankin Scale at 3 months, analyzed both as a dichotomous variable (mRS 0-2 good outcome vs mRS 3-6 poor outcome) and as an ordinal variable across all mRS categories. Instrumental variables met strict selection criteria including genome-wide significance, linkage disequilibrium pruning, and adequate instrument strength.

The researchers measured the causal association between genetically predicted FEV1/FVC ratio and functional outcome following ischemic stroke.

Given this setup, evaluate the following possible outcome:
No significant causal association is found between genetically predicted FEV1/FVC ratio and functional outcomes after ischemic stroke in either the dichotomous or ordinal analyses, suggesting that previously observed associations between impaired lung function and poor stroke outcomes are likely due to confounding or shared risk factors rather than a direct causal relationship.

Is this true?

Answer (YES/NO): YES